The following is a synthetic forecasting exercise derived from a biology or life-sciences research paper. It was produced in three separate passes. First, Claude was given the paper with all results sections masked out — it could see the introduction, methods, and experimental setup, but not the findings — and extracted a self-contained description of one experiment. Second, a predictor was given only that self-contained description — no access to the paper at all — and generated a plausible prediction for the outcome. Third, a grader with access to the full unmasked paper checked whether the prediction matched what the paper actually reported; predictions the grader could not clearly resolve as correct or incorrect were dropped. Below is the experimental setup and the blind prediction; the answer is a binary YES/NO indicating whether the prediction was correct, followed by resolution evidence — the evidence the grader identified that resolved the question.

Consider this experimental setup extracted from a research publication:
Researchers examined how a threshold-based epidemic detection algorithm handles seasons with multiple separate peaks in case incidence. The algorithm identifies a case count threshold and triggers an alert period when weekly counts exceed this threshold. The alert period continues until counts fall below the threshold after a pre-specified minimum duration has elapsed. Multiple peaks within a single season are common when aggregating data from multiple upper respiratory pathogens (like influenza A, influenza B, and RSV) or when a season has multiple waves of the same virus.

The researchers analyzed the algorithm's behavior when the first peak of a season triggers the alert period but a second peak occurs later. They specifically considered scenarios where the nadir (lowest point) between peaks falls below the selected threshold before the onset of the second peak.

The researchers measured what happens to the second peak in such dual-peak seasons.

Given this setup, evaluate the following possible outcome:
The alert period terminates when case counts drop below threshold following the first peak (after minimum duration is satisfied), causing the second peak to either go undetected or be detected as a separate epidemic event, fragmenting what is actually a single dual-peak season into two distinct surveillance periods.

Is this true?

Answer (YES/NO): YES